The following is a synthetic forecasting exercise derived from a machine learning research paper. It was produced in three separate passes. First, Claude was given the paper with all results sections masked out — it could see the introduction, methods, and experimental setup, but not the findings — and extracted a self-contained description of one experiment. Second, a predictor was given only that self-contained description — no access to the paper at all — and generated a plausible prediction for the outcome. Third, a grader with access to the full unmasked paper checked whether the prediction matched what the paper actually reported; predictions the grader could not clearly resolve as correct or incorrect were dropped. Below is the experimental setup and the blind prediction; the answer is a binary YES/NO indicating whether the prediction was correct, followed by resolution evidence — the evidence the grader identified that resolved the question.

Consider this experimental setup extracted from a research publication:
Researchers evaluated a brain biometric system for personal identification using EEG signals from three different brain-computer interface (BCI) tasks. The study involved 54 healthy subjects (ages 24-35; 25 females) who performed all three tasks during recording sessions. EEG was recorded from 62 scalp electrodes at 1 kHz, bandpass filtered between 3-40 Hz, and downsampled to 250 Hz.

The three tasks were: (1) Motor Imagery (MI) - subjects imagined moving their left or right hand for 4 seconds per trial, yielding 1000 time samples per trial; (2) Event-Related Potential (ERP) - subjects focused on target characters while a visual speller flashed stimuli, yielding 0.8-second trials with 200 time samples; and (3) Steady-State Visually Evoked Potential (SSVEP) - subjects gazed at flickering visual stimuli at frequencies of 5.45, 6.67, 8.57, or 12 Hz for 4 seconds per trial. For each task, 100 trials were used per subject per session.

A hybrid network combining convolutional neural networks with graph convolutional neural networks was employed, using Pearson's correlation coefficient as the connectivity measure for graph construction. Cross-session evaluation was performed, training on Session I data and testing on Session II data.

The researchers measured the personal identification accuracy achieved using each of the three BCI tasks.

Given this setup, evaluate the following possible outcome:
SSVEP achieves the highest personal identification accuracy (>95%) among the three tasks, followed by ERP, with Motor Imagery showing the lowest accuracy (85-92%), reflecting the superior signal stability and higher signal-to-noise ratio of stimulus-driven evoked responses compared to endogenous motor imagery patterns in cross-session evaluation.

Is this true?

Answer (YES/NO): NO